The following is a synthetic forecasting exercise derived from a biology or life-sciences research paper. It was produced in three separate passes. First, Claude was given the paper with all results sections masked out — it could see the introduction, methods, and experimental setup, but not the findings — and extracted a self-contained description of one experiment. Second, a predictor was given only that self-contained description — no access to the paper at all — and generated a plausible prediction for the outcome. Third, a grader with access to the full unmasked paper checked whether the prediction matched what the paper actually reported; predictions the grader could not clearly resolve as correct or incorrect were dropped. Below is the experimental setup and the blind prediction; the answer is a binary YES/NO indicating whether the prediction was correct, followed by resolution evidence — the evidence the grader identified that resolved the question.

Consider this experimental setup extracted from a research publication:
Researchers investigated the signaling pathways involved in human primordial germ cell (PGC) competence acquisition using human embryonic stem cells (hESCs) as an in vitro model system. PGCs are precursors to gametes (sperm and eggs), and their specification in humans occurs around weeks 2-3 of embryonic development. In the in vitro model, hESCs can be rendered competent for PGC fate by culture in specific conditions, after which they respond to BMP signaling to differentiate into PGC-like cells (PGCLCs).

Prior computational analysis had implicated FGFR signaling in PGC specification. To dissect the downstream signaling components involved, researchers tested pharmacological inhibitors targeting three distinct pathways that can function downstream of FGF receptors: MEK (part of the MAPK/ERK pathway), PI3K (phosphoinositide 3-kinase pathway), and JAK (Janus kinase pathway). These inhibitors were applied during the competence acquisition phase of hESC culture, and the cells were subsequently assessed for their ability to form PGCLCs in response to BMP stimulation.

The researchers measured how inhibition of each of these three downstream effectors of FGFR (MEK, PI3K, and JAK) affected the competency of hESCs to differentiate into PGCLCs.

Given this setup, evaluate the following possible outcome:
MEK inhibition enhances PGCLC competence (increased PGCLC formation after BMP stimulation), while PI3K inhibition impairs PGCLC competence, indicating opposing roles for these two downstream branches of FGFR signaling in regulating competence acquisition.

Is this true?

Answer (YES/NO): NO